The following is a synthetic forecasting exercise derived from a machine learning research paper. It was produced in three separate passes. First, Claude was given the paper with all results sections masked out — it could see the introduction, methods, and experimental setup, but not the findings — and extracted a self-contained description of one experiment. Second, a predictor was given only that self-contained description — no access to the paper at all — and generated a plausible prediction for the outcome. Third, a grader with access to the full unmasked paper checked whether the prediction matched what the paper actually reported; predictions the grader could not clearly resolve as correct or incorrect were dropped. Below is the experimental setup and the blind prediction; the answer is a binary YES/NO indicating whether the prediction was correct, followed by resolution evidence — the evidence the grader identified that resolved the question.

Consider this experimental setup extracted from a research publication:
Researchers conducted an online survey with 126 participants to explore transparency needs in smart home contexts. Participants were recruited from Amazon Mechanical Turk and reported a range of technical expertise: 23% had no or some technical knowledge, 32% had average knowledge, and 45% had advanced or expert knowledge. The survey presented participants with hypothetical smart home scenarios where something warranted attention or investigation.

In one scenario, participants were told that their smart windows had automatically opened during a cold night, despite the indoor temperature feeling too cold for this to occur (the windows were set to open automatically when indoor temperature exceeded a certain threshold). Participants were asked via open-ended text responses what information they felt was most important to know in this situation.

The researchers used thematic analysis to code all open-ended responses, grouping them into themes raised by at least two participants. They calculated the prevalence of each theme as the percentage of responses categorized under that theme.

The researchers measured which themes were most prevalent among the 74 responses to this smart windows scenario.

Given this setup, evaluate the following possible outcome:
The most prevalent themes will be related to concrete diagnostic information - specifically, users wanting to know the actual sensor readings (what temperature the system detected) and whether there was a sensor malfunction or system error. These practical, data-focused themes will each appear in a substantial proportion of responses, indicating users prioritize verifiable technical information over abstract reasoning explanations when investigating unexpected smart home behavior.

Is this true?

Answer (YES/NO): NO